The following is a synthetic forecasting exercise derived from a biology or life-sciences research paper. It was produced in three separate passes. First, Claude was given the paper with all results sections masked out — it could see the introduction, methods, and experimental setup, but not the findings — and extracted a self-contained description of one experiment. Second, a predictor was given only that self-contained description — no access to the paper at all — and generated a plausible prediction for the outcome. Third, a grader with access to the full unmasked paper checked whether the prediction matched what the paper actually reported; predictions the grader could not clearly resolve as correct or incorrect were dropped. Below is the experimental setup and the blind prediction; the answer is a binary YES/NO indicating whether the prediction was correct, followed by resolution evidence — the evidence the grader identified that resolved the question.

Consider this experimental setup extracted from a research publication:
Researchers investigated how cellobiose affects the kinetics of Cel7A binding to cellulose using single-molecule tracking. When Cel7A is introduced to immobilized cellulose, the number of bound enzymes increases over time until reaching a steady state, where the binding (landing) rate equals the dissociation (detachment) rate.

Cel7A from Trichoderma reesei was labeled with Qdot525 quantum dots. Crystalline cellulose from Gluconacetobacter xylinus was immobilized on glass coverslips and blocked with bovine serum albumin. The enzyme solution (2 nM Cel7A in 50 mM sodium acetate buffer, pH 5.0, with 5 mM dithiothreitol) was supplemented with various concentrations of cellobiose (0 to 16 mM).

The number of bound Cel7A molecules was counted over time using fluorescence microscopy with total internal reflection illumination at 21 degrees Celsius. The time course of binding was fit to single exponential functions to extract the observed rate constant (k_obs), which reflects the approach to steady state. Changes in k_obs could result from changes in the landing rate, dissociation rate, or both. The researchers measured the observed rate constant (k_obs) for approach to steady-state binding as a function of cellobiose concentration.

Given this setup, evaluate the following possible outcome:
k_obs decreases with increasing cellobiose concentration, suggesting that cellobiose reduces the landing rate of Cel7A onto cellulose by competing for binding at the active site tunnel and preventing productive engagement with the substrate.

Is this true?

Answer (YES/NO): NO